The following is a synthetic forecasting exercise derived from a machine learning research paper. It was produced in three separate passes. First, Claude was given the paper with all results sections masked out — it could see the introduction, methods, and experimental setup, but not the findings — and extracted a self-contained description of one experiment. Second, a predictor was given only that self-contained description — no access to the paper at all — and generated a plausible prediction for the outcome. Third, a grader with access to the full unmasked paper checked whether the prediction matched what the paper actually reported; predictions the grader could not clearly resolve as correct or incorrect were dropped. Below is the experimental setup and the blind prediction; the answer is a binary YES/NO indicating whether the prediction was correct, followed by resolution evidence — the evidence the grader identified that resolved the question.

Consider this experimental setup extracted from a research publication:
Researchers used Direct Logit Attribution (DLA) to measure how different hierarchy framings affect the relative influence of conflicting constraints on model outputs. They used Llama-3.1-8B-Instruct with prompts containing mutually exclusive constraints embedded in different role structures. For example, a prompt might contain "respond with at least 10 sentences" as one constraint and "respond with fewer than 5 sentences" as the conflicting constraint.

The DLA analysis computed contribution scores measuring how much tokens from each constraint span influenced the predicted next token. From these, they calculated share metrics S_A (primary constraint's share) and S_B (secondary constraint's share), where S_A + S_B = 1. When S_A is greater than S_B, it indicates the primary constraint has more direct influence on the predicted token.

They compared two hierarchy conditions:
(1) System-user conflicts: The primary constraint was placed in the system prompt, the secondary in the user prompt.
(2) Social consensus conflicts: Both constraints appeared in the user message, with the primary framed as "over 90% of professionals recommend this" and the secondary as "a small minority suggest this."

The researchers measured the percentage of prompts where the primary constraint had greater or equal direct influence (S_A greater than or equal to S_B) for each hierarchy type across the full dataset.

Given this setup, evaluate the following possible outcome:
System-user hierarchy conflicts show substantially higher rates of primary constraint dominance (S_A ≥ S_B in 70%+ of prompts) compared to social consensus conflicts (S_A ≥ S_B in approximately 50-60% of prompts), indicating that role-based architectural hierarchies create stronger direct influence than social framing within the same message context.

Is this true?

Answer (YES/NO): NO